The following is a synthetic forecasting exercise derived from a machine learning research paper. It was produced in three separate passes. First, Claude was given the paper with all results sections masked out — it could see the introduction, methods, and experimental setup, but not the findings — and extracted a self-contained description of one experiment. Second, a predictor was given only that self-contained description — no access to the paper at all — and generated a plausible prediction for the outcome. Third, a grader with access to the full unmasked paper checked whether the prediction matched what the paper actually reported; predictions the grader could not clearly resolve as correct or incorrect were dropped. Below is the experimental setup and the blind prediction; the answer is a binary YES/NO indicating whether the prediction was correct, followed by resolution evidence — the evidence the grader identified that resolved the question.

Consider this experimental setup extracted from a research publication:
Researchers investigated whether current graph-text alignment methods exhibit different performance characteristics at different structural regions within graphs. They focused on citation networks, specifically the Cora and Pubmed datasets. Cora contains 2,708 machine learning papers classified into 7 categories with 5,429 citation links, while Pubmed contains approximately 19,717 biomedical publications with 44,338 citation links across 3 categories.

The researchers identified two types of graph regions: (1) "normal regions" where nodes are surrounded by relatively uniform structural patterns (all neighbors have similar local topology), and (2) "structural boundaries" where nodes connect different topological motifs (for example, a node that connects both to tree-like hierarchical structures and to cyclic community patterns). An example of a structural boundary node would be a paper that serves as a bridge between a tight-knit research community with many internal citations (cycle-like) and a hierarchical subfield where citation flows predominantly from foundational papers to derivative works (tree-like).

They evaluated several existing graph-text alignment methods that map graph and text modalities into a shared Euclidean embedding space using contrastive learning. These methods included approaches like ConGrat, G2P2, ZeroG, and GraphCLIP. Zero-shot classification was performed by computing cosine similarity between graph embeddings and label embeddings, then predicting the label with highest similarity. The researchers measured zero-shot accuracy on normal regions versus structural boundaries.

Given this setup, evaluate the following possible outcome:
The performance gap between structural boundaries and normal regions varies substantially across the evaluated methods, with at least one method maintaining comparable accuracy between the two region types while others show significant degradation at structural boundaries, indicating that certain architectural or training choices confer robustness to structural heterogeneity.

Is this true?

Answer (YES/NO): NO